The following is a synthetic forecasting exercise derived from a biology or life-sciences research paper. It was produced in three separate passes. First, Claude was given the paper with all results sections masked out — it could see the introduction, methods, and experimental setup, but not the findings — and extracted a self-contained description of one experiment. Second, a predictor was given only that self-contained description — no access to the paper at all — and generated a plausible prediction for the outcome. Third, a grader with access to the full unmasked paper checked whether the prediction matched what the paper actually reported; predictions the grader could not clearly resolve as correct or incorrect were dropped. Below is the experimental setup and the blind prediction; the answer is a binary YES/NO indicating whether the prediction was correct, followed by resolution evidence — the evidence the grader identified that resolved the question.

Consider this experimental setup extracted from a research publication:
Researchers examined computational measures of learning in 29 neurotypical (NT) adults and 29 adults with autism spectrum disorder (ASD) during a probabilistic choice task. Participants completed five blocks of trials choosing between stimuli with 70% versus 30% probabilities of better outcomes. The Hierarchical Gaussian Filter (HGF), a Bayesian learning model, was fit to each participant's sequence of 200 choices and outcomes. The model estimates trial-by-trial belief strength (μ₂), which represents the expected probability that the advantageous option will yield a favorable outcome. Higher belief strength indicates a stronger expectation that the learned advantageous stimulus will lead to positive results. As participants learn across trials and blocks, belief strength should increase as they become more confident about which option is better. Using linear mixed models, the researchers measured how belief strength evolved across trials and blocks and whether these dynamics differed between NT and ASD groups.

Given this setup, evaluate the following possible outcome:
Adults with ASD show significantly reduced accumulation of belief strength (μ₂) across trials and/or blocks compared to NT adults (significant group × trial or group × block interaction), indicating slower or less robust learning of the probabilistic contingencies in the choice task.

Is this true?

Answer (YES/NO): NO